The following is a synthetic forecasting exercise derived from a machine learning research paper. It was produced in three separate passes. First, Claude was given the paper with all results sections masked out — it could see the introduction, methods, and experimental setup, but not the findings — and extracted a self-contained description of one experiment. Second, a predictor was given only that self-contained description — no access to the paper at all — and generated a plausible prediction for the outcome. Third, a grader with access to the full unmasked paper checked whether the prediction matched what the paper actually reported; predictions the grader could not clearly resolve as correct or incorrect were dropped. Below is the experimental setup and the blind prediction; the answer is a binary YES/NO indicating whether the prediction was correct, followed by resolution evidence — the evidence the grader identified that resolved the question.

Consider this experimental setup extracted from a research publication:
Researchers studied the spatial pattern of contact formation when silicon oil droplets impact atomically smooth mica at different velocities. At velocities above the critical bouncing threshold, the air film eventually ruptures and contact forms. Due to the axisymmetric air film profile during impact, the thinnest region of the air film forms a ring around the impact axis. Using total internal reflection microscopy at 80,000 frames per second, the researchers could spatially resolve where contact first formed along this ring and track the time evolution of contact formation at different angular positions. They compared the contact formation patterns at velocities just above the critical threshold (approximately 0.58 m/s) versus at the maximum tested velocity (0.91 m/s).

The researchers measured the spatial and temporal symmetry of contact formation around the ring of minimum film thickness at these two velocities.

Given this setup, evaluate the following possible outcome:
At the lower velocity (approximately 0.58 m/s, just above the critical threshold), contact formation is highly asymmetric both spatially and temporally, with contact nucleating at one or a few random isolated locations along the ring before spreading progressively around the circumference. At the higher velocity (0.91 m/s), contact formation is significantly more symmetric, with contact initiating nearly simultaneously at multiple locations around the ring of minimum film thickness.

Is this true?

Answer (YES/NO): YES